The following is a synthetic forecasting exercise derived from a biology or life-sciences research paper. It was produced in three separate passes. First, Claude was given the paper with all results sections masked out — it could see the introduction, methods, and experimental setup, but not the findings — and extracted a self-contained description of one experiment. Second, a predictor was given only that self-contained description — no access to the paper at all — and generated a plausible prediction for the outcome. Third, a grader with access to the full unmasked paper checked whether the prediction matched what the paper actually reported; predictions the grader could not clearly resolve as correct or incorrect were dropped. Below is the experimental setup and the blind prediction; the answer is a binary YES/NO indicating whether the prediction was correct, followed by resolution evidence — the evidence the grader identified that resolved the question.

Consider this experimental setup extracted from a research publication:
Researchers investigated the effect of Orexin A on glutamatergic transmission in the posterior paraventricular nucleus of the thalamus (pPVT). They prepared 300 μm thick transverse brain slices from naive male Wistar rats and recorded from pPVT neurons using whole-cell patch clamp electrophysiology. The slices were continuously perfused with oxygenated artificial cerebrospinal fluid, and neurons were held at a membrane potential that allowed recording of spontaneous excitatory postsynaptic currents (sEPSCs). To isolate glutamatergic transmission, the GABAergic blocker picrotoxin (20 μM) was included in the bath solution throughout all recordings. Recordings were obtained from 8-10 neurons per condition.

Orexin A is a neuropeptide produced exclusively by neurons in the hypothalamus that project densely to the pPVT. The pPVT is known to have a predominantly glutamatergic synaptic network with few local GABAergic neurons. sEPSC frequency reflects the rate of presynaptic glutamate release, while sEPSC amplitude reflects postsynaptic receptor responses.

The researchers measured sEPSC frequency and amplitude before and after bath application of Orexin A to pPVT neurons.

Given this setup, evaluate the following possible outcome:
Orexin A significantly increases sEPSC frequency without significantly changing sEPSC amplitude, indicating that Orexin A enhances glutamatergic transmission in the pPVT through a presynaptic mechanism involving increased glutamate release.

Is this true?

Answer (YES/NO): YES